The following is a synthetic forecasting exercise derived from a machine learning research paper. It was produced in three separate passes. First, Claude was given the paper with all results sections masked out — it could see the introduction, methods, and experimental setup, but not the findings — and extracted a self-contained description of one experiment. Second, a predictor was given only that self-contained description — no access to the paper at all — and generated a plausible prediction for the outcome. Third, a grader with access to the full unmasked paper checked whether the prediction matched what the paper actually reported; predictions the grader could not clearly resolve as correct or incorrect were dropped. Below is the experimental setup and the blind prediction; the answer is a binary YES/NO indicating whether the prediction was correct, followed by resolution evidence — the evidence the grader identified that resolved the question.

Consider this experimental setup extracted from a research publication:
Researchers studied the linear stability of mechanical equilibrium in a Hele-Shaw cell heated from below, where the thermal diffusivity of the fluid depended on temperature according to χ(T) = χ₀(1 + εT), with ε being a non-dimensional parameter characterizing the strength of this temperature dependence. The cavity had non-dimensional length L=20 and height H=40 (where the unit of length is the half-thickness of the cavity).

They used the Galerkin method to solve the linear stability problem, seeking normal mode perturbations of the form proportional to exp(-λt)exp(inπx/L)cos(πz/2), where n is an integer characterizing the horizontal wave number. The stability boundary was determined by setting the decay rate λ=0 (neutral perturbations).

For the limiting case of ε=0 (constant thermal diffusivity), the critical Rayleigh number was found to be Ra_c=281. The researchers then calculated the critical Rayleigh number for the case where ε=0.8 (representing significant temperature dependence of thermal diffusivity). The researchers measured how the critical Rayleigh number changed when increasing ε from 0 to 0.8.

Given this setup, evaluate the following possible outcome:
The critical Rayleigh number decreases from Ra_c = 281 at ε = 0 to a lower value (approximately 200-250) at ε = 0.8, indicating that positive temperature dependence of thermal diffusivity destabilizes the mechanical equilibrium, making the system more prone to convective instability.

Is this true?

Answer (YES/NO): NO